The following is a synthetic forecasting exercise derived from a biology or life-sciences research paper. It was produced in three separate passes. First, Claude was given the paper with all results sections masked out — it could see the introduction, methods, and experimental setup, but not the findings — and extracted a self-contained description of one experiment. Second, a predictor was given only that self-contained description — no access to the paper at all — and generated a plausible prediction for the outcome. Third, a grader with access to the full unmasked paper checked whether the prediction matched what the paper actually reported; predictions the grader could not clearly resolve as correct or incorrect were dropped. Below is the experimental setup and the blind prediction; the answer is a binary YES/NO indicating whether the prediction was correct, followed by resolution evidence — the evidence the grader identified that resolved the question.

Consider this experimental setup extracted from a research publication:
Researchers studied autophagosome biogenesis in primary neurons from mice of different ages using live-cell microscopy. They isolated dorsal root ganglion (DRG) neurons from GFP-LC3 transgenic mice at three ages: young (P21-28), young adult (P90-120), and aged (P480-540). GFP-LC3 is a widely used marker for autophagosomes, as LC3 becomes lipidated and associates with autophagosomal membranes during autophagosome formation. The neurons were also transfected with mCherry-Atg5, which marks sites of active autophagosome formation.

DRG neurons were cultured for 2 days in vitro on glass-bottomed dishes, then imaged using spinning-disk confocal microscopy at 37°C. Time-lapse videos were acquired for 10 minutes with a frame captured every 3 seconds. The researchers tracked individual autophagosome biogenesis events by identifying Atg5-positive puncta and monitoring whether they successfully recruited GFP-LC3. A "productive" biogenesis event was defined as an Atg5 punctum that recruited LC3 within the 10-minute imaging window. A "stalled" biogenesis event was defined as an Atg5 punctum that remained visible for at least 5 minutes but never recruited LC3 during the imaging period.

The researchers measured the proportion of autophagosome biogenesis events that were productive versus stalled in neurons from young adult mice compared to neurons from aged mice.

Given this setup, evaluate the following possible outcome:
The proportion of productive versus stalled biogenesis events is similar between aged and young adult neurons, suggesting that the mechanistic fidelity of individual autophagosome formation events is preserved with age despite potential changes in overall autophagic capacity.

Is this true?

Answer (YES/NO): NO